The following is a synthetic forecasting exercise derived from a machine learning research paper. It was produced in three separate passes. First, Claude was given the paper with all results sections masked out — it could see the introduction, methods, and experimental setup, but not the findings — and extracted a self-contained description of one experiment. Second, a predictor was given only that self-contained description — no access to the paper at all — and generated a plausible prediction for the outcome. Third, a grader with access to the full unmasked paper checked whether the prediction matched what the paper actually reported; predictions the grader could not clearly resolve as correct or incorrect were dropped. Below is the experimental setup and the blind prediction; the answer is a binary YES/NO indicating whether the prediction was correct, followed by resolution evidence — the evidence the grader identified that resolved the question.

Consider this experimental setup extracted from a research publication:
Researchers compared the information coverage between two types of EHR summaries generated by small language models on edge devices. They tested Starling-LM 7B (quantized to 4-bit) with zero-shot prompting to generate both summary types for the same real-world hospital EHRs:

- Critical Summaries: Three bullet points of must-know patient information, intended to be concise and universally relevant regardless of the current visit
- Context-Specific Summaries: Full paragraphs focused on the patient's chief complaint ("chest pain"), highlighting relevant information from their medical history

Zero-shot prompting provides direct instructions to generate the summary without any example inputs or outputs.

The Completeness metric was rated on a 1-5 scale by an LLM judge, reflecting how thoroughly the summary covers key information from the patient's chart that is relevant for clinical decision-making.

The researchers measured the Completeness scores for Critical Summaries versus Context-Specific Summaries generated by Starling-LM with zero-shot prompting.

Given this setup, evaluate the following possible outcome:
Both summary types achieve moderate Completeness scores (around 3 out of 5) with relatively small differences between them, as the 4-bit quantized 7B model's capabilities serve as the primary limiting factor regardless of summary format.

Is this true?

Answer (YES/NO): NO